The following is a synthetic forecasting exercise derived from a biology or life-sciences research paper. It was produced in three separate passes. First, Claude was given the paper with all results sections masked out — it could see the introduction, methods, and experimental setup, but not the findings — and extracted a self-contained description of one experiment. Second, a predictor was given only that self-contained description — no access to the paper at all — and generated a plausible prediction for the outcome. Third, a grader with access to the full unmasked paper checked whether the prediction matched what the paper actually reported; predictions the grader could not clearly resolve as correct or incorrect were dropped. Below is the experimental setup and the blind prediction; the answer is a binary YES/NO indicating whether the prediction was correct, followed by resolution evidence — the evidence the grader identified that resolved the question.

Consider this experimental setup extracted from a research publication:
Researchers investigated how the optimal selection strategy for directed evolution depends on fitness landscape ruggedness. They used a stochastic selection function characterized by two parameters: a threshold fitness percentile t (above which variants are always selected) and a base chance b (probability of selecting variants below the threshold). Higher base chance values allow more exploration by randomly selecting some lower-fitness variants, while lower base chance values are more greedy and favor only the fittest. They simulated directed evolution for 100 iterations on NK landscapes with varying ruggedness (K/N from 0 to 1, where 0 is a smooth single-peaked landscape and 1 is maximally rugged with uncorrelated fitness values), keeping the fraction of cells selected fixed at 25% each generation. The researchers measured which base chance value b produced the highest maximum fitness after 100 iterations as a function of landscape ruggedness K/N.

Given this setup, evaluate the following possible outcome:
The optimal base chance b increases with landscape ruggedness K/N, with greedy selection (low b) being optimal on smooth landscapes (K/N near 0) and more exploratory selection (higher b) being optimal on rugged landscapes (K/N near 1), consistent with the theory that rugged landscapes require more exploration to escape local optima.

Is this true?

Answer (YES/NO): YES